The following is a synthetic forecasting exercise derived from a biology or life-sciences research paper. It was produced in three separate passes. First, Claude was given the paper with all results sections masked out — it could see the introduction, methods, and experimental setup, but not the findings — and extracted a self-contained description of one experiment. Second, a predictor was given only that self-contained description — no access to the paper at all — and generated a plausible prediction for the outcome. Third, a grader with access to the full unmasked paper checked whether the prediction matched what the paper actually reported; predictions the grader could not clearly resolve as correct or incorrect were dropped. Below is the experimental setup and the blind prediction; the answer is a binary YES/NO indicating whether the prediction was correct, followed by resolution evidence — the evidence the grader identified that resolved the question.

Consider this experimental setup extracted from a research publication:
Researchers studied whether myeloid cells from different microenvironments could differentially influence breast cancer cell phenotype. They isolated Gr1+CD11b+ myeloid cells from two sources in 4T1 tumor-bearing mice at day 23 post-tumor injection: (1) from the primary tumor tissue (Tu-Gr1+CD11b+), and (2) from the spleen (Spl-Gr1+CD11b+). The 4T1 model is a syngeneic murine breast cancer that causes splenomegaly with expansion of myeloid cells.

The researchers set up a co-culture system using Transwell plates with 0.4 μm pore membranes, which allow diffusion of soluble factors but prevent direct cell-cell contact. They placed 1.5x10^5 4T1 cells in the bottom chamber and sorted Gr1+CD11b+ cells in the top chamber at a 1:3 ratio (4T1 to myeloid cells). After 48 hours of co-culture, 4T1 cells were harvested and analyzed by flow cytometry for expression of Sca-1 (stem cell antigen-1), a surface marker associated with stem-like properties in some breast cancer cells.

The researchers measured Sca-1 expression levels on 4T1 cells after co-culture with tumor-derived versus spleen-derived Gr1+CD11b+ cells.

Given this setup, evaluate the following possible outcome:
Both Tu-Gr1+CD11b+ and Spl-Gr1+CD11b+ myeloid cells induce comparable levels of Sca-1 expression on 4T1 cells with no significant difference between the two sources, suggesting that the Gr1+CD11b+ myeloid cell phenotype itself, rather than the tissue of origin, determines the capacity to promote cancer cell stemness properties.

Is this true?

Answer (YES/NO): NO